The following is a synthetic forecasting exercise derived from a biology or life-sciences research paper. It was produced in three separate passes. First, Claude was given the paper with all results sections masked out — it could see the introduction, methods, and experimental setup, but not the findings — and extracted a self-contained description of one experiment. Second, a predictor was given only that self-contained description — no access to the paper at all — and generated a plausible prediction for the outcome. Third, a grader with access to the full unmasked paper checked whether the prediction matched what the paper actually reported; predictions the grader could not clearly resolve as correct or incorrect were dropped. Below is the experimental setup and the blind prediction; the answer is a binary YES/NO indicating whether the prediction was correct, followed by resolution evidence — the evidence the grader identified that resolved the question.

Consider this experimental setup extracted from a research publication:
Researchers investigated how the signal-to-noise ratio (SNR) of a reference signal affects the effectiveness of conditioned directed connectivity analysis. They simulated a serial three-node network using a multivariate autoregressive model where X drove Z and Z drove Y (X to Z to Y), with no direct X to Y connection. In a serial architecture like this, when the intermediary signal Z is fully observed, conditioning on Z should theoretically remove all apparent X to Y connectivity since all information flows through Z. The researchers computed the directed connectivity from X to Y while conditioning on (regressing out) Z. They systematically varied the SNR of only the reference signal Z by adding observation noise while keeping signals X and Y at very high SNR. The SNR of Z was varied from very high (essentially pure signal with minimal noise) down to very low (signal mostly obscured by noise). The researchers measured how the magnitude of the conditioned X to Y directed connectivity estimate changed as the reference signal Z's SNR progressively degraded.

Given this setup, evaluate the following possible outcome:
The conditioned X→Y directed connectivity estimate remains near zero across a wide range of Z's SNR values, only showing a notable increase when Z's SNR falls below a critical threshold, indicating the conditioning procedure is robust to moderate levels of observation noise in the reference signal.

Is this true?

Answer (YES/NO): NO